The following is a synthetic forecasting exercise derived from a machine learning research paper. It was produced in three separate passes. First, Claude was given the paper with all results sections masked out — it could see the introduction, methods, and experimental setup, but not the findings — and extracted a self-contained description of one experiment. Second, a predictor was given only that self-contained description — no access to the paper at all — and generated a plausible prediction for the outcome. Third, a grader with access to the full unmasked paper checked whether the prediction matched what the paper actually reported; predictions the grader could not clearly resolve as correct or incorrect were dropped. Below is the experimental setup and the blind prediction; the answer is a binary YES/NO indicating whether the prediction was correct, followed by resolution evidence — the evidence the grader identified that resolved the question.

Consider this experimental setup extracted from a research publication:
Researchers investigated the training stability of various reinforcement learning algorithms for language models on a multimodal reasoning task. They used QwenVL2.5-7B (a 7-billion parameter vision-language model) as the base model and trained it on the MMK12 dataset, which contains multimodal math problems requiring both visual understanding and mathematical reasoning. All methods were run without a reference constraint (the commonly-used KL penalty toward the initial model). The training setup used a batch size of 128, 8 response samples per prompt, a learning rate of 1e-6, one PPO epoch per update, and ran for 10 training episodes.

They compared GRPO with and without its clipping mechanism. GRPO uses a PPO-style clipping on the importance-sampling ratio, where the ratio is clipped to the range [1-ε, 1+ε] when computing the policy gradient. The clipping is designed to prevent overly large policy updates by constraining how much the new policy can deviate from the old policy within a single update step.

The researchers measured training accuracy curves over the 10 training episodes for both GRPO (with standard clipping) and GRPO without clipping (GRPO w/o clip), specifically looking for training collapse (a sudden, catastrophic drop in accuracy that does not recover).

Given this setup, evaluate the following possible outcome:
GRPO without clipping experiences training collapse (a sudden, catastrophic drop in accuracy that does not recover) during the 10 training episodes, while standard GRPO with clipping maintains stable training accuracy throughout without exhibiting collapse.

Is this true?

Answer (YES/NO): NO